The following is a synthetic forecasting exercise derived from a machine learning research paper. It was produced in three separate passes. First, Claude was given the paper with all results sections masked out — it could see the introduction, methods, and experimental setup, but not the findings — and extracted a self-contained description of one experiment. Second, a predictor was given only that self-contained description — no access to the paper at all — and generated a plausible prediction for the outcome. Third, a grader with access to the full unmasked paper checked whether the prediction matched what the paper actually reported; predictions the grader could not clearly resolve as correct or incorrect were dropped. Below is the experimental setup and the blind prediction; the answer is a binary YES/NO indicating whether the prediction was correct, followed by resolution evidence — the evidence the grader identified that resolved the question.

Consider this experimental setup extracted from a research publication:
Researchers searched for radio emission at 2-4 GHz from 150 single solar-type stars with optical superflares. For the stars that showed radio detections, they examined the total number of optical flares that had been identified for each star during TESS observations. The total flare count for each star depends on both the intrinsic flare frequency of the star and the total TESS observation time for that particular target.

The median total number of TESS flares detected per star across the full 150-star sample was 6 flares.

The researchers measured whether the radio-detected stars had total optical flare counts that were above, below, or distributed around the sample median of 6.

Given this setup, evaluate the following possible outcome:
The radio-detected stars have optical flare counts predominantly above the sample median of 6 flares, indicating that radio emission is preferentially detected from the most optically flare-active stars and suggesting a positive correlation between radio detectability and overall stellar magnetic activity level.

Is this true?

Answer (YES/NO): YES